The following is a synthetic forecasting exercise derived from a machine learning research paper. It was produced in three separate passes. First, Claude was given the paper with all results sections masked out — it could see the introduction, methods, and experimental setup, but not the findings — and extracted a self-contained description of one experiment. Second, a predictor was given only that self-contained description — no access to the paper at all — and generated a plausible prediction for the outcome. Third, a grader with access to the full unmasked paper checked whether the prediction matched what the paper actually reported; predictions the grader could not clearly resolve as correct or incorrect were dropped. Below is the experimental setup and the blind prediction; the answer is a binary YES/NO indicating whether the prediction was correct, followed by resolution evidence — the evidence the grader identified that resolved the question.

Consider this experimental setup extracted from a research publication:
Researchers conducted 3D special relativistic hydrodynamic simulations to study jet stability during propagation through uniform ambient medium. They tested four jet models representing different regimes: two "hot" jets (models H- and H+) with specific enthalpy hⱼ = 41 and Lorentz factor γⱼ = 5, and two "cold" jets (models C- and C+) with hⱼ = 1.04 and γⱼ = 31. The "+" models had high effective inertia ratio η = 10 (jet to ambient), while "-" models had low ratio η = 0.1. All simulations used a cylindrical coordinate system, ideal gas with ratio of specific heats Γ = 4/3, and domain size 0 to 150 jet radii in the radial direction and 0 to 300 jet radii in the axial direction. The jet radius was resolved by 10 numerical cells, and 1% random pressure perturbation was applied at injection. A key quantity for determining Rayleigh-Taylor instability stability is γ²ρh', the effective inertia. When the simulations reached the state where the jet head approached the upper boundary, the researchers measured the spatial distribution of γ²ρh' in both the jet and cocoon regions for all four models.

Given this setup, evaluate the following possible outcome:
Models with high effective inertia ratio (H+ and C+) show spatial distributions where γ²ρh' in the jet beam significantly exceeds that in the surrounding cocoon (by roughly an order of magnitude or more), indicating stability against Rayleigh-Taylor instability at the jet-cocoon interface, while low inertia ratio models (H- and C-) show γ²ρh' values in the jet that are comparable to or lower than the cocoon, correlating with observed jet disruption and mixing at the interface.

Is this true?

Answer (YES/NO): NO